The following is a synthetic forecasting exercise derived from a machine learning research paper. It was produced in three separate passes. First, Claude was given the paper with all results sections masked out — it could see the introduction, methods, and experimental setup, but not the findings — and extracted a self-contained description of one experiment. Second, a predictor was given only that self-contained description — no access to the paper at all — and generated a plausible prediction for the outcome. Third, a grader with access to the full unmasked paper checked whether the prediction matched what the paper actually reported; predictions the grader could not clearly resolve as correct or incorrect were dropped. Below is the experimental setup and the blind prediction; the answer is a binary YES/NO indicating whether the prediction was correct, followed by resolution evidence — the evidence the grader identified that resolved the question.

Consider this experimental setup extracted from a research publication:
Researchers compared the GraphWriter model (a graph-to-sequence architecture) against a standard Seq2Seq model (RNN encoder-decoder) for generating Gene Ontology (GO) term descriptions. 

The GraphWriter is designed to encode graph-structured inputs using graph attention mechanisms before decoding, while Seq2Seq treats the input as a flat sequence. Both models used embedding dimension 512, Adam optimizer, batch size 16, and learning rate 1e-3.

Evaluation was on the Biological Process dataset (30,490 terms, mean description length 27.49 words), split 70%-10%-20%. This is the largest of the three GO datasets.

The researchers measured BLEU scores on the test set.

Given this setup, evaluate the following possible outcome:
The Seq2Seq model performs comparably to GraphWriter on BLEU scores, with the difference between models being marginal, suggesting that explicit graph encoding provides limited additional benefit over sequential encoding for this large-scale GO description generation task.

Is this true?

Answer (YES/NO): NO